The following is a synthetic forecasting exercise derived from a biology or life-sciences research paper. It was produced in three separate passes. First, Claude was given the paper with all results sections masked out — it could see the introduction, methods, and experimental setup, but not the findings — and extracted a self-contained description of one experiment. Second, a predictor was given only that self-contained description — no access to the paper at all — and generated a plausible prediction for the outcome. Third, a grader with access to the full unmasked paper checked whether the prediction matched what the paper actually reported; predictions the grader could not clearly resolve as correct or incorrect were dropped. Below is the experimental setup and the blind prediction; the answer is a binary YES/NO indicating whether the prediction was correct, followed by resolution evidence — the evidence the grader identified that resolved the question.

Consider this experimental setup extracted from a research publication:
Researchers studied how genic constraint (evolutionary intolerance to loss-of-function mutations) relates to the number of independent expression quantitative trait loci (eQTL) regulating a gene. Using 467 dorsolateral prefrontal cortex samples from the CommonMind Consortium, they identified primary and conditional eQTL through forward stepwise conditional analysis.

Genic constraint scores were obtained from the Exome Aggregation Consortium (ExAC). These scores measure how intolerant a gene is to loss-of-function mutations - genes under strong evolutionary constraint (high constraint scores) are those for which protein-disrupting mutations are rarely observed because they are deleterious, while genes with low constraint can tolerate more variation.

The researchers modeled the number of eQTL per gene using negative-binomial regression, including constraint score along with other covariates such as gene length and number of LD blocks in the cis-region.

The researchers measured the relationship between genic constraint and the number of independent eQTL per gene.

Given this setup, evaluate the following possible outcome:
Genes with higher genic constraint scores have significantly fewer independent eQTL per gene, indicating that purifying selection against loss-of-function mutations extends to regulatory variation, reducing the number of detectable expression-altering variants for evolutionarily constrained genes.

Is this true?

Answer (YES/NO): YES